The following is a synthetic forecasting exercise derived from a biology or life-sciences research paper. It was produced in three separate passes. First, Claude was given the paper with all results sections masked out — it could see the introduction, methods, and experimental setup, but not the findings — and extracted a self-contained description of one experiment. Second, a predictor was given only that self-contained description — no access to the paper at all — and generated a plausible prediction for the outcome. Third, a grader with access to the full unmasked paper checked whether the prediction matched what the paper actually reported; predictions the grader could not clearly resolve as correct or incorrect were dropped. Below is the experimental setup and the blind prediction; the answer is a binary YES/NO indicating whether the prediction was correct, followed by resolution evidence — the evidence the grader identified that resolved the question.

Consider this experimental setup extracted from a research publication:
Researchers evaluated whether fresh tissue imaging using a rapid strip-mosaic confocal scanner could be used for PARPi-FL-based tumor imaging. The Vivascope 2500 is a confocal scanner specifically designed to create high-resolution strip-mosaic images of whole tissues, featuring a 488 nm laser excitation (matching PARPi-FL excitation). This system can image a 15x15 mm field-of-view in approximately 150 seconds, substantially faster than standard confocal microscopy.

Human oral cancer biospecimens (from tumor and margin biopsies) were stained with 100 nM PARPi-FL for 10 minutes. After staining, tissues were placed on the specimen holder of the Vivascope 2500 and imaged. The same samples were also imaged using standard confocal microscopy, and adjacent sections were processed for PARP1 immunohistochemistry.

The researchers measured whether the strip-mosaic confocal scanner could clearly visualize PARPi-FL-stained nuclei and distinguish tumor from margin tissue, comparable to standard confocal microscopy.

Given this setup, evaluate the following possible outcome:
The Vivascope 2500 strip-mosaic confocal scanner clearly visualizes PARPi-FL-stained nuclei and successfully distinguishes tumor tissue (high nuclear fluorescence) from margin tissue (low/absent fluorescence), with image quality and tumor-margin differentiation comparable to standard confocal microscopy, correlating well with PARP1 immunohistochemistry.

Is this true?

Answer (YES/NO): YES